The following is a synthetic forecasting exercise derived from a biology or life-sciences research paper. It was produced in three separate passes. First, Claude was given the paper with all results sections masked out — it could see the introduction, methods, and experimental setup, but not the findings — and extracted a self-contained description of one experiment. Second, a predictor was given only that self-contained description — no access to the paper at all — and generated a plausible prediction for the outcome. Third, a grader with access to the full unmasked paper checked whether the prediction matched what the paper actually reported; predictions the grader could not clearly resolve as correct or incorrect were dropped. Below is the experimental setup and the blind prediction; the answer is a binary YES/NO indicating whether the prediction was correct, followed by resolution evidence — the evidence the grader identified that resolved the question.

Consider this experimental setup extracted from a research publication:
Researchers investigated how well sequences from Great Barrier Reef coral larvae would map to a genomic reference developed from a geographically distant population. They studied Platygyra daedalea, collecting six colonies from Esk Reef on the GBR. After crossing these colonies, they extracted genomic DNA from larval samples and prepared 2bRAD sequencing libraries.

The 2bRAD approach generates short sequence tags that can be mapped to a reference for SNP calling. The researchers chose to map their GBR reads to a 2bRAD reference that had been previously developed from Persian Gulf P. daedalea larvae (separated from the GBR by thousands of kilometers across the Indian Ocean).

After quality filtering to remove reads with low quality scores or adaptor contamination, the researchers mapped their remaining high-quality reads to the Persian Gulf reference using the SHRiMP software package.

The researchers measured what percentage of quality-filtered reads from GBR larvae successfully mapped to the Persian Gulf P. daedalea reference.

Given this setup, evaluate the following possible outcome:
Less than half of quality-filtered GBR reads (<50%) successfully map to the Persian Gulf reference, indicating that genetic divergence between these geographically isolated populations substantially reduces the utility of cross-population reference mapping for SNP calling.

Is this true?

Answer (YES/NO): NO